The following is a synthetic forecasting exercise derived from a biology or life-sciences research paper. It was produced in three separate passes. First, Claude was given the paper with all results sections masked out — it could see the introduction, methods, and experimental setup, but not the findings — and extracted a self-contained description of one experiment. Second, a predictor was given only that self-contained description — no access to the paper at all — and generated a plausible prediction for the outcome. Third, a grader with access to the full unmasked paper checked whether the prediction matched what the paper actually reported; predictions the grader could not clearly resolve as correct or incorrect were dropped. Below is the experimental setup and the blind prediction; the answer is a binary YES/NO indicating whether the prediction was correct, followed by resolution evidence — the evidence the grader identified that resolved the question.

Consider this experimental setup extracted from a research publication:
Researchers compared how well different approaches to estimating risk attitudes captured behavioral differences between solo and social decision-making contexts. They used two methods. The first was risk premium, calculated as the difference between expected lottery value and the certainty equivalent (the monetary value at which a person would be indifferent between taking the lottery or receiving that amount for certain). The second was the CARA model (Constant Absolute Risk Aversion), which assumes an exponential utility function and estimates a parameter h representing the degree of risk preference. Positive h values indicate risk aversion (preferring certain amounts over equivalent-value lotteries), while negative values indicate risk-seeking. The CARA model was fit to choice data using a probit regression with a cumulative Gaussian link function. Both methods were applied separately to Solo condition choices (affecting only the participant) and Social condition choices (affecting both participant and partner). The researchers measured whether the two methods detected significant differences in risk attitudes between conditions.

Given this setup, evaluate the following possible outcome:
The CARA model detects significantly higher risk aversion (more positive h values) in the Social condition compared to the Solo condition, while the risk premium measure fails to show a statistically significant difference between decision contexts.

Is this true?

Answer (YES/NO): NO